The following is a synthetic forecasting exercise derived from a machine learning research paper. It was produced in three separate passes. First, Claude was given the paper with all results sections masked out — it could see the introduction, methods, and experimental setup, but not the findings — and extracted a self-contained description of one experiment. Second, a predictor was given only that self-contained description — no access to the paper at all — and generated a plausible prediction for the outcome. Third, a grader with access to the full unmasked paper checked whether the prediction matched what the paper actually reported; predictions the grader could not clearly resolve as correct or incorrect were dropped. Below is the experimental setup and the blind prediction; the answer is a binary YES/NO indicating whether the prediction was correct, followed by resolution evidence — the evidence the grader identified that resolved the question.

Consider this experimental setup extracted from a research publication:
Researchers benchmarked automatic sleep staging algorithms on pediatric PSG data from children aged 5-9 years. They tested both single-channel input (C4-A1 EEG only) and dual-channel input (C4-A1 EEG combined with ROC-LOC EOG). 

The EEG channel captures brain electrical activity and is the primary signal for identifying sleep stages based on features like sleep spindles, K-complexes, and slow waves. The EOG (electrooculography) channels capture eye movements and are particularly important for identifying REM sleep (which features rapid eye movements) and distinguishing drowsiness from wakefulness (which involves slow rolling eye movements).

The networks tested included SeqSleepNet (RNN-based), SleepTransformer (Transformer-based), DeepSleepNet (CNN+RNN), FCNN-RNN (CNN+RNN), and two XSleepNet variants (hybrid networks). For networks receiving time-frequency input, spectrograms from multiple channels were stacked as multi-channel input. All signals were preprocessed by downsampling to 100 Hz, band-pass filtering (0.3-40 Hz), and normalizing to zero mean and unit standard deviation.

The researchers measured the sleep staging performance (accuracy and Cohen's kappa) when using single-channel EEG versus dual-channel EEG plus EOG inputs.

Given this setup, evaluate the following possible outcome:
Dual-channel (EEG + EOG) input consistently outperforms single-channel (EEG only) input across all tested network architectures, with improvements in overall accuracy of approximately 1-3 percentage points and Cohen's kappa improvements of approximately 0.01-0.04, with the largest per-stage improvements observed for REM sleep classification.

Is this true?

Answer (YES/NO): NO